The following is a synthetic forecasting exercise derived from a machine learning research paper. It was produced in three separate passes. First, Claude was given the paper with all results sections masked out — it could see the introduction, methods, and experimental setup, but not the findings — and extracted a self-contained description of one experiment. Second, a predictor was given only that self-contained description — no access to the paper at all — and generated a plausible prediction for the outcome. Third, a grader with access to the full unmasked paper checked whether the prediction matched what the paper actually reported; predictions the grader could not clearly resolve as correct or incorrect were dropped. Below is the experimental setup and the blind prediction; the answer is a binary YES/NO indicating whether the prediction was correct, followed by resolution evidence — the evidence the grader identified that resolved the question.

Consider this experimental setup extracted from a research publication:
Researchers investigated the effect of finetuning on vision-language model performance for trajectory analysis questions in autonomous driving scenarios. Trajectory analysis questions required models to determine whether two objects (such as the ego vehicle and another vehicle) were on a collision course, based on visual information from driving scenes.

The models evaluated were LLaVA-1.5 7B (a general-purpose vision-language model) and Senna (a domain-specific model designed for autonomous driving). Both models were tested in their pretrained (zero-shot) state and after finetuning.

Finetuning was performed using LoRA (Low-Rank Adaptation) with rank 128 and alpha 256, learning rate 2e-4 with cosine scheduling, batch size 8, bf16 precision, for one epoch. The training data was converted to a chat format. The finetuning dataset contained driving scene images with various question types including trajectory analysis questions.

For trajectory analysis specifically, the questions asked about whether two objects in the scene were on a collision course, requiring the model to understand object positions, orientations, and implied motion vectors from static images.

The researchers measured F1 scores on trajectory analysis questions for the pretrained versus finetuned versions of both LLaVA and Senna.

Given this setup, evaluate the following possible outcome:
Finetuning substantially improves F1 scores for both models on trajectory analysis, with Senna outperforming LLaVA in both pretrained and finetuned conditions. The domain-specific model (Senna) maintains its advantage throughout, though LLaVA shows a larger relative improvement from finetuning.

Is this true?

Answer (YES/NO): NO